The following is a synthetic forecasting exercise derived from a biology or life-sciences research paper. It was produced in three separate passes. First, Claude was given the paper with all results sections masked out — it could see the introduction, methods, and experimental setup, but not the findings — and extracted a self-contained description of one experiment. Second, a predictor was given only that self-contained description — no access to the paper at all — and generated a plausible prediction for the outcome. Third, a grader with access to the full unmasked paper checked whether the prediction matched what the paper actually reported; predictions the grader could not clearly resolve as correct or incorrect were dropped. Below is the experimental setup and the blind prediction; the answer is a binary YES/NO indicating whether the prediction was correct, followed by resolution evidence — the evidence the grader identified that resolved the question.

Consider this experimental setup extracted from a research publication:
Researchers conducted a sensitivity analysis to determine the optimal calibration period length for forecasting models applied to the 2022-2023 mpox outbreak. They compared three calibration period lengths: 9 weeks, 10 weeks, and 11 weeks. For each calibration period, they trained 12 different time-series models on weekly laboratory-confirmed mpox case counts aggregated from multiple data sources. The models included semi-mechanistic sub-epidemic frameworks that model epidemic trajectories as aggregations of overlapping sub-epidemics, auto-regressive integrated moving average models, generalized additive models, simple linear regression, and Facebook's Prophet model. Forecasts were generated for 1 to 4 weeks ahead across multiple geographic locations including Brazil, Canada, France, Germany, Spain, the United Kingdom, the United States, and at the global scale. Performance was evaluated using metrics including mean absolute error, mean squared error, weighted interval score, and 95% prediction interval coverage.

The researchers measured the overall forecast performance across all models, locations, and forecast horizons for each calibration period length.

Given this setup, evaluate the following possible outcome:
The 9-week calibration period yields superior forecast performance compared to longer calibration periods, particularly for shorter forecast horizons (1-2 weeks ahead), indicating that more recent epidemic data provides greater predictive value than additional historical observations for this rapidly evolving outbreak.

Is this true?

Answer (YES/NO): NO